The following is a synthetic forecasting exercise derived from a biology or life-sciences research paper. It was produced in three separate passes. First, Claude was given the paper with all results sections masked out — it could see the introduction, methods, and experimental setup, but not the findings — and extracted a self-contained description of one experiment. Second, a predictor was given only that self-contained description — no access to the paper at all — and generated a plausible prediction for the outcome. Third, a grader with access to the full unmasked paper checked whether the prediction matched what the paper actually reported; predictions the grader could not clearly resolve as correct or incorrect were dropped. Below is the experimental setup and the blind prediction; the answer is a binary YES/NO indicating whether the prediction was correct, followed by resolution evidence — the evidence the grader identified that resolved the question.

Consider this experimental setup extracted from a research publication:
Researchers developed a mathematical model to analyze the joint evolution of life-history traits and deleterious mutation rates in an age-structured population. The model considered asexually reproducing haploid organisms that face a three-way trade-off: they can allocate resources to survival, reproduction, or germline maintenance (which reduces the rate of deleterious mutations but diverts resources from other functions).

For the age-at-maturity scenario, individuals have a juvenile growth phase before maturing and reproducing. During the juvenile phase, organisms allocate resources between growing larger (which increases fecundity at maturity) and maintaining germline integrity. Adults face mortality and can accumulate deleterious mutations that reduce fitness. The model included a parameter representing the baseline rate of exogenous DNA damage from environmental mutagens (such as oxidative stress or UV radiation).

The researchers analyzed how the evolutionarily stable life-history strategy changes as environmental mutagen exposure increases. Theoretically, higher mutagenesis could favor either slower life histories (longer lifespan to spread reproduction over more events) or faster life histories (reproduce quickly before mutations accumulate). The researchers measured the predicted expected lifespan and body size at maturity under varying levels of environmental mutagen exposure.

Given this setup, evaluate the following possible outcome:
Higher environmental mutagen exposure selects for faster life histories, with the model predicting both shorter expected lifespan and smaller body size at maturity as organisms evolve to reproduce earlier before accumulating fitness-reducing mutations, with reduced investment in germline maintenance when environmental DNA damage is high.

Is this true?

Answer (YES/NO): NO